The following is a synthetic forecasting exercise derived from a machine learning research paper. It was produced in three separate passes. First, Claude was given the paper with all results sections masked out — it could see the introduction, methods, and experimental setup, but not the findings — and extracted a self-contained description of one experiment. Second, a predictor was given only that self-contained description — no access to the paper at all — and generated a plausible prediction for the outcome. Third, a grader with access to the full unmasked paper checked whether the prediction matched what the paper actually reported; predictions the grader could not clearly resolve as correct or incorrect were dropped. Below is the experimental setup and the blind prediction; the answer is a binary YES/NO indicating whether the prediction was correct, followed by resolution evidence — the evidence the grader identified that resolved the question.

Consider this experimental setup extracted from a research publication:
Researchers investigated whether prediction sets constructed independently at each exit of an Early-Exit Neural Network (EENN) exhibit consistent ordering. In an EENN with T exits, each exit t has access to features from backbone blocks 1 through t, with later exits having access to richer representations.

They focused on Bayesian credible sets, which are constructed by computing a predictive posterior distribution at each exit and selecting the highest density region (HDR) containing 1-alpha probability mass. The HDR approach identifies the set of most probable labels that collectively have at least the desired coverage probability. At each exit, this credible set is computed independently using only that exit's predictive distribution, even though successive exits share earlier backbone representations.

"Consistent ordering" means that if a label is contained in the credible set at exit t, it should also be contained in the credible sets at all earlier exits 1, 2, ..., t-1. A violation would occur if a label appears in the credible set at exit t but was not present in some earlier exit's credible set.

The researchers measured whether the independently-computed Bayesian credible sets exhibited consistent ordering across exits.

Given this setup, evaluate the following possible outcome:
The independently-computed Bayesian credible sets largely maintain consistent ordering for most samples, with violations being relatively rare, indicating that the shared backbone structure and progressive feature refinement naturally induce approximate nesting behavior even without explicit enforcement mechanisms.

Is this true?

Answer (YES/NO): NO